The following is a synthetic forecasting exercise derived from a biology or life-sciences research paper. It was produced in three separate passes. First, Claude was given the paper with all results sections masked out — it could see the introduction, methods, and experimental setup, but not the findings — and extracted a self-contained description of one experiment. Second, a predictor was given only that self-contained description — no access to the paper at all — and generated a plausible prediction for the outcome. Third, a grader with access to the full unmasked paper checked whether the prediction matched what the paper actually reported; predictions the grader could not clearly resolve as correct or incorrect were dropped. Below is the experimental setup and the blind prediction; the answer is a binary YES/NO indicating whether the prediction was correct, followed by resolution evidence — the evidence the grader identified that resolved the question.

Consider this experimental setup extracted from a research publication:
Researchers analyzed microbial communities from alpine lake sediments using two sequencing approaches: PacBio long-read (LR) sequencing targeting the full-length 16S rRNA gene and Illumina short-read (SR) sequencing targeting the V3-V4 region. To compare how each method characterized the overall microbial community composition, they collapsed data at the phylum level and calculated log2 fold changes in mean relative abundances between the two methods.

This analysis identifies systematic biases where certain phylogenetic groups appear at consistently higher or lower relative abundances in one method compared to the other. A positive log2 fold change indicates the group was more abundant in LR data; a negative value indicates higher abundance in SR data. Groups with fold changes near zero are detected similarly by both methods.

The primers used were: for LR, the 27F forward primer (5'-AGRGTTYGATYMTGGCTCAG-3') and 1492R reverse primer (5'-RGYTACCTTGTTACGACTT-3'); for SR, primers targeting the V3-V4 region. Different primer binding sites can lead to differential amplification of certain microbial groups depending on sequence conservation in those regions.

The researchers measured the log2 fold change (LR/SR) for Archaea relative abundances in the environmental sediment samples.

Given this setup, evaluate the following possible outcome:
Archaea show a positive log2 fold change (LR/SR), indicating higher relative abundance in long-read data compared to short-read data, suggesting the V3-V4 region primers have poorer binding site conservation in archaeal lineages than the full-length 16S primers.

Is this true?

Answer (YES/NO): NO